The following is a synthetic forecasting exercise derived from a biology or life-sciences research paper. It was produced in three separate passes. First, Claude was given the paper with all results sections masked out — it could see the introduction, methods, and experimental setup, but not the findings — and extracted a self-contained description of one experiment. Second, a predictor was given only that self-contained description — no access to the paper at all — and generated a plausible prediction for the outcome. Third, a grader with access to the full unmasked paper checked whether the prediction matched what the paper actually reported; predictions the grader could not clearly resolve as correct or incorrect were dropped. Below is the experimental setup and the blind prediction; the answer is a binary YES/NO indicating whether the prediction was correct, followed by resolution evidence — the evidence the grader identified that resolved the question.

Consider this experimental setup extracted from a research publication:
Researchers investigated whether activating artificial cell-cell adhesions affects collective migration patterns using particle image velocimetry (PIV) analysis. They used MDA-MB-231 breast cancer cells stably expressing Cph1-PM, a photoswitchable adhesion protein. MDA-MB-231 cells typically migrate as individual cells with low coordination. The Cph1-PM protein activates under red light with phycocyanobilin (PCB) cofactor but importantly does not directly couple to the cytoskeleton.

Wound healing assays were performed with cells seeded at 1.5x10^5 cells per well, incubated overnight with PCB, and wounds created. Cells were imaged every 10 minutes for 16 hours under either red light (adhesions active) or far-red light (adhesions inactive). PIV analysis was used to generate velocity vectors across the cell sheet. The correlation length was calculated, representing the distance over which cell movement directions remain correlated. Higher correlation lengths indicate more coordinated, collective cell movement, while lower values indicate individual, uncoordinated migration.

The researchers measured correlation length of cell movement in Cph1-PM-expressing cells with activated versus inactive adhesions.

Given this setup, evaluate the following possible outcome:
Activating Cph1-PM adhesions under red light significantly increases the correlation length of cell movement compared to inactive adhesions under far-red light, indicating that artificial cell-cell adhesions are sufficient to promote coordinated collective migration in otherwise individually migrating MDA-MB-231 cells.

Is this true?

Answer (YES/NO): YES